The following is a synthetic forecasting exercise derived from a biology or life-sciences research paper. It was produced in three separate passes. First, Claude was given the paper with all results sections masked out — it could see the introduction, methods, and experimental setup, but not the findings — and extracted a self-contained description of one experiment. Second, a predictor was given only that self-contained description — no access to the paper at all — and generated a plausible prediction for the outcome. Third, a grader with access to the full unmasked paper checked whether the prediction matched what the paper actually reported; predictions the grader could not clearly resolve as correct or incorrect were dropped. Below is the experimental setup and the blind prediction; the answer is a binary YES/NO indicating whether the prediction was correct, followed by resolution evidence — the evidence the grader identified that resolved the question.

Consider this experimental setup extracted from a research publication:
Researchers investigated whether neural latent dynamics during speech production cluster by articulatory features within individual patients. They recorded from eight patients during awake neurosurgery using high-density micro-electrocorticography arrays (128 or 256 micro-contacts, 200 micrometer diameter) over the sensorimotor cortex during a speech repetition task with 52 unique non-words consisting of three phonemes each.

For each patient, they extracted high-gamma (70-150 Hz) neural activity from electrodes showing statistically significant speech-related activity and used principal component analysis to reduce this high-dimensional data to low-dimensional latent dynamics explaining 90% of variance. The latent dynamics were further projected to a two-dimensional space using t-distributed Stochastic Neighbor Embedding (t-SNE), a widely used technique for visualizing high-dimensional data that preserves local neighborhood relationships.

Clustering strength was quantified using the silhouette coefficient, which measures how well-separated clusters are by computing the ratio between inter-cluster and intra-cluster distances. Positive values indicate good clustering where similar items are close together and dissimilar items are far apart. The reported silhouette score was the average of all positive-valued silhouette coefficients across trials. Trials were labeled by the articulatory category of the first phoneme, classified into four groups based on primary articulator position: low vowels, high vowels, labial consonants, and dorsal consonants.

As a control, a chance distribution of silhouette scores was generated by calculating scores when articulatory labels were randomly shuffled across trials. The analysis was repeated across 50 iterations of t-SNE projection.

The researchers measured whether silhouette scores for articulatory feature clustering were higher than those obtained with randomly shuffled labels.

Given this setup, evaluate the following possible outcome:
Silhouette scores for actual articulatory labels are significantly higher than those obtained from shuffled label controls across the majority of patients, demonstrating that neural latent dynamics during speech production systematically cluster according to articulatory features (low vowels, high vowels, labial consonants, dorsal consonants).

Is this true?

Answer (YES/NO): NO